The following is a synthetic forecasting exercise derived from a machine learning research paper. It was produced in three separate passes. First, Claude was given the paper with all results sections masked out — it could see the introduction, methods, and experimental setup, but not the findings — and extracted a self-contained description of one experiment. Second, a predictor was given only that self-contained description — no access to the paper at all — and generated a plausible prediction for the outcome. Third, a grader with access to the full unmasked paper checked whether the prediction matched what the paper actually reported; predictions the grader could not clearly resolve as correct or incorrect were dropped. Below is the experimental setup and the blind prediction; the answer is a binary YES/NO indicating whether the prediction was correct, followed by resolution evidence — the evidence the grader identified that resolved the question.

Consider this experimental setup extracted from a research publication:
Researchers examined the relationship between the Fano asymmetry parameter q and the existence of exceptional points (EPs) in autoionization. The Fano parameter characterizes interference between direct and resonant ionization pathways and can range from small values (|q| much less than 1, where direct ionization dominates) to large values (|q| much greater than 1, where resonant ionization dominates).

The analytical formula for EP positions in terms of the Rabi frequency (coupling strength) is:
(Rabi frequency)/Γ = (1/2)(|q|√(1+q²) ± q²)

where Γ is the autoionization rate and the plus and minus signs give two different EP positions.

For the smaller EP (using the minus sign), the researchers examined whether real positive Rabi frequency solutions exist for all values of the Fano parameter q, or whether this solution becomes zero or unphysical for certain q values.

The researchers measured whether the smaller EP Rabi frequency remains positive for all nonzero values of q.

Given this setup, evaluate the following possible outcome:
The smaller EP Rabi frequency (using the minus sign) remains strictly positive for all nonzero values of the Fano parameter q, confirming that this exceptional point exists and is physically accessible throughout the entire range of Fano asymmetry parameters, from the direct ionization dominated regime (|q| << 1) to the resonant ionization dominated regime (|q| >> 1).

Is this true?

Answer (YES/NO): YES